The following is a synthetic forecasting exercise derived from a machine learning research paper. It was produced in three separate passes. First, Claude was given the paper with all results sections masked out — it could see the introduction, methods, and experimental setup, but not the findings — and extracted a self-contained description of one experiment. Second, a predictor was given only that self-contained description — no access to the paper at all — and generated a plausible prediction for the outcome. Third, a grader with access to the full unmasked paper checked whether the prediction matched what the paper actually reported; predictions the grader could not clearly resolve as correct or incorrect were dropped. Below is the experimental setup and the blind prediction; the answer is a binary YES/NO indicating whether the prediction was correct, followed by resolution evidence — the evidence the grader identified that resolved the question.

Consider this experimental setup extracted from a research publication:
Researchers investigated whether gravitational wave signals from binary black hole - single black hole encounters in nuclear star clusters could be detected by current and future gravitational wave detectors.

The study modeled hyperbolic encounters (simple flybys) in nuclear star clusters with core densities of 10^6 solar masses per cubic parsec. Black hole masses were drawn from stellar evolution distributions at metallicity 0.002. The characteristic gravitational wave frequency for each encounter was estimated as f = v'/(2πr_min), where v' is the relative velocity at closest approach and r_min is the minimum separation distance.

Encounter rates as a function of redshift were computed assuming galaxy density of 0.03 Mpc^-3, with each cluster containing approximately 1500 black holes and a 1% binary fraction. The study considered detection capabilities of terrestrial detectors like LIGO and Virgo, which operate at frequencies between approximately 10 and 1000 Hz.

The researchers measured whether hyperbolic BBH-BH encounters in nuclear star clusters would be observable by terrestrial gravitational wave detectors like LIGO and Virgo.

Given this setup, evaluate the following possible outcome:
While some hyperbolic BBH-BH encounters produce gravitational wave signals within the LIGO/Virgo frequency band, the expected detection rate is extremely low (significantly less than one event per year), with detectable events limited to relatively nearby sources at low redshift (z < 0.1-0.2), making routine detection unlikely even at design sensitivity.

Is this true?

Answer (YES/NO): NO